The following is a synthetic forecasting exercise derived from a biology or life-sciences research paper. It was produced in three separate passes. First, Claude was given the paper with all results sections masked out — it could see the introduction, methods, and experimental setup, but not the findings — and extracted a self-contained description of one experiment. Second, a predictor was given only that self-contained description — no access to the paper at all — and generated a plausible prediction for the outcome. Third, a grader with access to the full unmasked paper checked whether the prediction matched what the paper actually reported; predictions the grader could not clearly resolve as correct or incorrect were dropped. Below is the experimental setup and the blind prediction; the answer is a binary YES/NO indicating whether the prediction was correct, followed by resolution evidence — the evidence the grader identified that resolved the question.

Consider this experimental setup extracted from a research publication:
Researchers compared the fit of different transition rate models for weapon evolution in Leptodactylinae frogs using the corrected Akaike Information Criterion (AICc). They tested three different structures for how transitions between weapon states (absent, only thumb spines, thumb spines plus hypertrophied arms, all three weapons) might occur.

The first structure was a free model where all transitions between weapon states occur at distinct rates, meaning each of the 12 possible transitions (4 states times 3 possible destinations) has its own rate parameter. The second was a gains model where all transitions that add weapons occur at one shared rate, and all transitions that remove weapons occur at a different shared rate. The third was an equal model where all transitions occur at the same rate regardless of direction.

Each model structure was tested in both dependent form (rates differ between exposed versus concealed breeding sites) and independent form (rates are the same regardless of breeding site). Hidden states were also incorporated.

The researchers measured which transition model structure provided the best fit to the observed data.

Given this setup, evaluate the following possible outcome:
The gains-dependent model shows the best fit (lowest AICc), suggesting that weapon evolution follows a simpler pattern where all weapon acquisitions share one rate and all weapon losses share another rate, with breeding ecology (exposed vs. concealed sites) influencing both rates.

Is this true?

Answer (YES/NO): NO